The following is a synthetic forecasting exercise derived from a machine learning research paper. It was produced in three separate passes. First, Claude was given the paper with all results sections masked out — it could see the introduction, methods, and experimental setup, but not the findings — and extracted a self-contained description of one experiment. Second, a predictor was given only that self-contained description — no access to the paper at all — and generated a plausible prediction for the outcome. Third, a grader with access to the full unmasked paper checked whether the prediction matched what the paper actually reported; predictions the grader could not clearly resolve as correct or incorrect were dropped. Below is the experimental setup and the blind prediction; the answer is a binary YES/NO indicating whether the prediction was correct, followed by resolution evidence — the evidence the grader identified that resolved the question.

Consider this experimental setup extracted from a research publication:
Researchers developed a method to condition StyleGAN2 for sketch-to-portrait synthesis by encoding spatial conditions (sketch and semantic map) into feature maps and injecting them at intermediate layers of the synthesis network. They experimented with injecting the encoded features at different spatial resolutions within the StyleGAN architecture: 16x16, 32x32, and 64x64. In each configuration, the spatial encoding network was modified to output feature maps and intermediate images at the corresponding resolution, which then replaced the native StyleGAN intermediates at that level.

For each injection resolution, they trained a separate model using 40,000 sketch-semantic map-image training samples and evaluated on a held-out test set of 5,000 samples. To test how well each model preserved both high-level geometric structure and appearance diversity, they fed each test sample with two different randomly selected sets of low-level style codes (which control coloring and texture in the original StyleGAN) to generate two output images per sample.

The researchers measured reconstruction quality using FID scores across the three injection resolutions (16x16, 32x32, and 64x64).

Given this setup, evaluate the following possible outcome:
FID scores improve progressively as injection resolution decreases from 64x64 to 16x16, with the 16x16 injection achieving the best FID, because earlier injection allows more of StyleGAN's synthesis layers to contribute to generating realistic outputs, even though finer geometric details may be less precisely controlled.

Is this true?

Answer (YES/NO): NO